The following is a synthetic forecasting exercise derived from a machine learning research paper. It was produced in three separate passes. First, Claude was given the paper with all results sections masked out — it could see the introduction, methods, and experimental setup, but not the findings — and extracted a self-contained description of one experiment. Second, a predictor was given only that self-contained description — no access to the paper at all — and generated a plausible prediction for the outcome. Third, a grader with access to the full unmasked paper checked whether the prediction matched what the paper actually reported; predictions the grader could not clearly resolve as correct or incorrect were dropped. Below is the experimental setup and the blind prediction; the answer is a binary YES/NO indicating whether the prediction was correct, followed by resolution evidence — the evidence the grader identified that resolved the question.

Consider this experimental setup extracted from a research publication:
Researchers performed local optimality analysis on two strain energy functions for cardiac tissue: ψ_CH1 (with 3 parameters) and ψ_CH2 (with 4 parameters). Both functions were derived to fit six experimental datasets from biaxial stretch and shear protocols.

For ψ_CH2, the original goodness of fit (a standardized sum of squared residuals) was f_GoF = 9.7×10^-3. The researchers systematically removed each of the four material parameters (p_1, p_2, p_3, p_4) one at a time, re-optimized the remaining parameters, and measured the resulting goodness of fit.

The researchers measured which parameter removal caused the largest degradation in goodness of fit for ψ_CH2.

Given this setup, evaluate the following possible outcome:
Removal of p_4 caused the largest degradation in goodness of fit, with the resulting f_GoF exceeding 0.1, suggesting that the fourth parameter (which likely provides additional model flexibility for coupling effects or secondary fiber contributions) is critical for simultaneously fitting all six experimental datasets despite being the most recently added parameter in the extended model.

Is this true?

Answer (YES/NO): NO